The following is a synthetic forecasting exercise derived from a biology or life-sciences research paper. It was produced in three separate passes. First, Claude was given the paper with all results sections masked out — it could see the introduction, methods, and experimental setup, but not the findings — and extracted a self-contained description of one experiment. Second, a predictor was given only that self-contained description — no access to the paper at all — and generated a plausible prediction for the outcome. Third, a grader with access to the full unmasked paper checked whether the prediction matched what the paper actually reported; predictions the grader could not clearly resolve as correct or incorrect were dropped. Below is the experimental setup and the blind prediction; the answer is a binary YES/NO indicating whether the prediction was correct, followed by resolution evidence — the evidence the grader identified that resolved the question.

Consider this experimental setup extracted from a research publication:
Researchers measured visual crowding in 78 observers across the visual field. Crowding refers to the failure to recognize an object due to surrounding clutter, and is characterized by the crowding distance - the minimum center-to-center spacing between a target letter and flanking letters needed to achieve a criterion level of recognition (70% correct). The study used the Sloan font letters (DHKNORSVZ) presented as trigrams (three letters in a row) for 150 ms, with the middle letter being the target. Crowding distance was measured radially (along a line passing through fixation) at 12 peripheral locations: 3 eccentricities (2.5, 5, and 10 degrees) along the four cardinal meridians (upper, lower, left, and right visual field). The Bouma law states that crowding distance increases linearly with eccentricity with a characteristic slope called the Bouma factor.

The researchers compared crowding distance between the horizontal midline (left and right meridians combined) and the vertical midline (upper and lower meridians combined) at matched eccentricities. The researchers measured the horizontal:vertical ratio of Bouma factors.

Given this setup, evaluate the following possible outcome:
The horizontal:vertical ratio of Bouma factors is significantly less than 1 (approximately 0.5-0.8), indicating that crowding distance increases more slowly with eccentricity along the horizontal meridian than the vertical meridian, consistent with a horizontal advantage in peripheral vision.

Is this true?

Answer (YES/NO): YES